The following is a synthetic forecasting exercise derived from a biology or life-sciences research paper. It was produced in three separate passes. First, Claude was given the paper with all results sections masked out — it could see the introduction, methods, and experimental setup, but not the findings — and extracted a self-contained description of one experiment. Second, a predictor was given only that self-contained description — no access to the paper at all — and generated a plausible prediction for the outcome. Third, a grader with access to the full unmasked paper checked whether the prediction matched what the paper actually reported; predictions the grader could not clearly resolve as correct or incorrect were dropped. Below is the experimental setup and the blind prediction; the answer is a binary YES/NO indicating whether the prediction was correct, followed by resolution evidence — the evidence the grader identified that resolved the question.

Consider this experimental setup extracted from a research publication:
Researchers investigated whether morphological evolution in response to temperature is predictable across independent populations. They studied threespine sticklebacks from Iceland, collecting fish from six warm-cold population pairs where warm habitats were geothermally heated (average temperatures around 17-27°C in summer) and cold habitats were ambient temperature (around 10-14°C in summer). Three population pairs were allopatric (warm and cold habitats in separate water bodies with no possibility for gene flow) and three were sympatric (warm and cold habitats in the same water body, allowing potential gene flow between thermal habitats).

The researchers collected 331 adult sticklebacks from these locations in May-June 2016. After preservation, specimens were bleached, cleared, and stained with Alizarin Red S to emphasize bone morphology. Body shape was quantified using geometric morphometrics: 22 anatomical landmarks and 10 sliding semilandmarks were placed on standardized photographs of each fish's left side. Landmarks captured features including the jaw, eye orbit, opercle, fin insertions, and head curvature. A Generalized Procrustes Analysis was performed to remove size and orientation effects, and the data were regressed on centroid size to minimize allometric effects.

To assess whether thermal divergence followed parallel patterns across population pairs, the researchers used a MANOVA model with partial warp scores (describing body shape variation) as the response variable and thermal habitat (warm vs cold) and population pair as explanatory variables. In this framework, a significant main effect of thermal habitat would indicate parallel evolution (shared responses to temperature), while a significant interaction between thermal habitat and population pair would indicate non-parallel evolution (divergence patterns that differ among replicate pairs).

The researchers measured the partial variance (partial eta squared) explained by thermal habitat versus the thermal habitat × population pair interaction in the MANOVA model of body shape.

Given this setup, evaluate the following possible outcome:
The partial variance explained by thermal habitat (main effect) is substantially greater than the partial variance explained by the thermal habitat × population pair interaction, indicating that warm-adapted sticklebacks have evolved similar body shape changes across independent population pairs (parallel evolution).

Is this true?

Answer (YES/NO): YES